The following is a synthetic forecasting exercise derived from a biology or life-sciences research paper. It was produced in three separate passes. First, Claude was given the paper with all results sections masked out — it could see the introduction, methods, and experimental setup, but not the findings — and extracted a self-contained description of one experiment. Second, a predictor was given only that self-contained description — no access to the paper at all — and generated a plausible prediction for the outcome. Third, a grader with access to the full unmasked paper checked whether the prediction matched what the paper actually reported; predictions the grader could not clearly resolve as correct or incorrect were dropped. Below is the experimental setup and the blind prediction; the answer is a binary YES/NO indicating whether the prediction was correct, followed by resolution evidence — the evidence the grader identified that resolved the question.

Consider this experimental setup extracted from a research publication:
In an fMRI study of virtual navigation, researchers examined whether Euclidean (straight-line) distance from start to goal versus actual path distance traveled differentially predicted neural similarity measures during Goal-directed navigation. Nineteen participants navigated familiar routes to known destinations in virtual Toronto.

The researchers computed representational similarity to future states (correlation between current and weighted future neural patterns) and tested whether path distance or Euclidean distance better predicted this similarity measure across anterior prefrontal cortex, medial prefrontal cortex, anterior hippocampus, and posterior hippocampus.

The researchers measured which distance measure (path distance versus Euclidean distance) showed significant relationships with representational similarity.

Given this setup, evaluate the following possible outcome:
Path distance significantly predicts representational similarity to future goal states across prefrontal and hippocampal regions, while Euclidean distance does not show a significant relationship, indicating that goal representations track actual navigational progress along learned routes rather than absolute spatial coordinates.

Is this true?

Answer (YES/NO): YES